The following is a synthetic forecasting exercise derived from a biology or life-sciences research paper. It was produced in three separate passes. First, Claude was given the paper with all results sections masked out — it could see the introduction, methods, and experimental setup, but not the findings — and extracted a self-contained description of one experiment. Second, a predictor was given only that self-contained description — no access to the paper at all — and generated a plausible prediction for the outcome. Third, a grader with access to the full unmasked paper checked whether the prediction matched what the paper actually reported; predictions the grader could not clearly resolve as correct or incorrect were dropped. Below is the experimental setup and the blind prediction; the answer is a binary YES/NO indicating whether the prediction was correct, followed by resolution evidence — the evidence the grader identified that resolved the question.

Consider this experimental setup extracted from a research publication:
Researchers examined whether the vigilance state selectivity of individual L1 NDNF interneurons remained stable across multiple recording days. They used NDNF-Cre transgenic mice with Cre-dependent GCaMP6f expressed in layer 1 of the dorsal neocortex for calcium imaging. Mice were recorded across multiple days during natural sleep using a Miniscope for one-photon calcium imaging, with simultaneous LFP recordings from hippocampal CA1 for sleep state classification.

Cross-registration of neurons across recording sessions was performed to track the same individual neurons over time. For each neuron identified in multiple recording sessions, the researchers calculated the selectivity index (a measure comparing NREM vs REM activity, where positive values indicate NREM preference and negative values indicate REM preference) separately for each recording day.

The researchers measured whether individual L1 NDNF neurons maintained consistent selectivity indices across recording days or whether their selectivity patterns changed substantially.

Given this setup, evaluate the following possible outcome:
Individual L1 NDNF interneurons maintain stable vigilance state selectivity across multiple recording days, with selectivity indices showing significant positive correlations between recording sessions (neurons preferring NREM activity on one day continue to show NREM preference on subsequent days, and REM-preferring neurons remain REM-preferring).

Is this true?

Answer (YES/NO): NO